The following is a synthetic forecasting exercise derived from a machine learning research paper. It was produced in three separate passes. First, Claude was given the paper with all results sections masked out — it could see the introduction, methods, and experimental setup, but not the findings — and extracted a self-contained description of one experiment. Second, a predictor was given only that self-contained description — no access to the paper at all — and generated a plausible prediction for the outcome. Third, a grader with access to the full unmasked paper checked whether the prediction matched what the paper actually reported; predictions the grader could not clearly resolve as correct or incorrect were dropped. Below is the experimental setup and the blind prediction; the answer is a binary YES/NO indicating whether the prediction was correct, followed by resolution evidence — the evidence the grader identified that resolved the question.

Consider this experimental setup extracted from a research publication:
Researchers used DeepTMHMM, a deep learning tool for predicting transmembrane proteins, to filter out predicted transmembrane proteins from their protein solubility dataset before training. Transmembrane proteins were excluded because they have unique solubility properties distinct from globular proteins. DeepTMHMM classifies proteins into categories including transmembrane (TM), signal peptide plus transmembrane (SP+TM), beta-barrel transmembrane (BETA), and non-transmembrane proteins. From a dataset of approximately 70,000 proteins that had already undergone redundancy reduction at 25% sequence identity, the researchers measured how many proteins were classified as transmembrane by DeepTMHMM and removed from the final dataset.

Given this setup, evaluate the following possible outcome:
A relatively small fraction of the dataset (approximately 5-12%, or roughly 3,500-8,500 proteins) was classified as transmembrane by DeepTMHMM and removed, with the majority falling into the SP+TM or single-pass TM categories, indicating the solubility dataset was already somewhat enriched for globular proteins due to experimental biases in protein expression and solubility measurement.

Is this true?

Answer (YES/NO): NO